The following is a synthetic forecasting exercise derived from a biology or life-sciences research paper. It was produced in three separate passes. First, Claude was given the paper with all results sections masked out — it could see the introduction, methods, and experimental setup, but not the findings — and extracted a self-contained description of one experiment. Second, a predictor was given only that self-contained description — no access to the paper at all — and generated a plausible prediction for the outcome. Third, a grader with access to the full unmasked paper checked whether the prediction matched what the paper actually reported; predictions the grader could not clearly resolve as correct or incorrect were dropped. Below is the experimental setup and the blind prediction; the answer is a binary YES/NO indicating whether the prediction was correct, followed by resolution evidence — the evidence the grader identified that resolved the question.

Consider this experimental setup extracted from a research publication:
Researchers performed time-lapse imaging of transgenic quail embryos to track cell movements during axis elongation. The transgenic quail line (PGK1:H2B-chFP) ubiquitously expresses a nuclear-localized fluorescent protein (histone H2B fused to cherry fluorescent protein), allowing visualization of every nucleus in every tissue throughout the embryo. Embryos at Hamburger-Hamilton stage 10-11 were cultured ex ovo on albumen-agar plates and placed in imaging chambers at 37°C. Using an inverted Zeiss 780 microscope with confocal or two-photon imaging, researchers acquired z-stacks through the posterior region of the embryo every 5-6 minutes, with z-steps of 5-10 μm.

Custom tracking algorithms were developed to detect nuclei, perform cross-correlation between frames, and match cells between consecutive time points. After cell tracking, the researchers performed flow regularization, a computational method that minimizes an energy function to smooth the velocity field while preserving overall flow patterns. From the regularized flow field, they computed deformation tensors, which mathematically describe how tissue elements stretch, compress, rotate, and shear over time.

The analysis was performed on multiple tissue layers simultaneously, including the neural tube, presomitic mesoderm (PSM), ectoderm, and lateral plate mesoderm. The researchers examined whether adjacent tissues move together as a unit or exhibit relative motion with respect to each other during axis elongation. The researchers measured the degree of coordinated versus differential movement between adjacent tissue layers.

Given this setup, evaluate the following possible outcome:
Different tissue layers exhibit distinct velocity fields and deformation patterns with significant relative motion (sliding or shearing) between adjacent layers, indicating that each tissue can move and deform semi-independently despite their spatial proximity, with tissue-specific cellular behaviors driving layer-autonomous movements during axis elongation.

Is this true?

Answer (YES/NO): YES